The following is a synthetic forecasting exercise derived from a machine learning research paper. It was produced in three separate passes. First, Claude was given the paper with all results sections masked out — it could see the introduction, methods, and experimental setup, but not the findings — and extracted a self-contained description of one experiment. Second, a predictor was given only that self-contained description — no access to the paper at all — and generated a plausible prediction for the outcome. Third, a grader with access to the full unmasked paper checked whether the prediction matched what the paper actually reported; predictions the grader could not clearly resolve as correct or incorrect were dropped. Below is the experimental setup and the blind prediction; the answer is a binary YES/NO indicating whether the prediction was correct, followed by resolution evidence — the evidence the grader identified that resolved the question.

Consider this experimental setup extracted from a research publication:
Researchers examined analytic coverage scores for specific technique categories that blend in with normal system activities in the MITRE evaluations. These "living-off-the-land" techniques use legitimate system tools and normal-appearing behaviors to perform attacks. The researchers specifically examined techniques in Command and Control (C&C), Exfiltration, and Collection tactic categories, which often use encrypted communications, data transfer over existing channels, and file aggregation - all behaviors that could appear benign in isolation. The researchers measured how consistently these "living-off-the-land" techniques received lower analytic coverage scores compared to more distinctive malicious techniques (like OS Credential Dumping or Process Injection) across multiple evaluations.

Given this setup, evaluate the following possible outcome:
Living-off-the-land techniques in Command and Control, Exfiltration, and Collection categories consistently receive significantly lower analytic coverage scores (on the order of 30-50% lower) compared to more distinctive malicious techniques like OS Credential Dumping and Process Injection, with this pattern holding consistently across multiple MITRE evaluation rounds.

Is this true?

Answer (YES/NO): NO